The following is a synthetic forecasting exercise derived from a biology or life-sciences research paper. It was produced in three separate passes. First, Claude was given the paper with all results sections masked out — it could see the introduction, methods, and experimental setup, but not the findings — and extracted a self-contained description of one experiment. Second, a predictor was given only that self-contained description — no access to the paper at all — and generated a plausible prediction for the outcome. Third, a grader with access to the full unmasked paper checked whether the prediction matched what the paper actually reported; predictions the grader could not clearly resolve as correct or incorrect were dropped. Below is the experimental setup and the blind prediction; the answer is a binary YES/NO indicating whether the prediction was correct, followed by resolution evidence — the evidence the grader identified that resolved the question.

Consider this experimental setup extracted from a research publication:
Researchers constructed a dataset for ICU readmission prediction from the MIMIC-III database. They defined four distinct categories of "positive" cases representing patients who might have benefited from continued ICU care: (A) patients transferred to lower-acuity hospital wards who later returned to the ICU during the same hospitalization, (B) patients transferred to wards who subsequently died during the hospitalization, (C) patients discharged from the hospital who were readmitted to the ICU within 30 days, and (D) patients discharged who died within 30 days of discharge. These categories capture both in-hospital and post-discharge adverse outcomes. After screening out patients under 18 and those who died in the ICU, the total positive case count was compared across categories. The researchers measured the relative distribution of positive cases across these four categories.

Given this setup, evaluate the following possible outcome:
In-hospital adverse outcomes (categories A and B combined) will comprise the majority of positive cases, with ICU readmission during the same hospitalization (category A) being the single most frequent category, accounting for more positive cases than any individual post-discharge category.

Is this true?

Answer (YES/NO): NO